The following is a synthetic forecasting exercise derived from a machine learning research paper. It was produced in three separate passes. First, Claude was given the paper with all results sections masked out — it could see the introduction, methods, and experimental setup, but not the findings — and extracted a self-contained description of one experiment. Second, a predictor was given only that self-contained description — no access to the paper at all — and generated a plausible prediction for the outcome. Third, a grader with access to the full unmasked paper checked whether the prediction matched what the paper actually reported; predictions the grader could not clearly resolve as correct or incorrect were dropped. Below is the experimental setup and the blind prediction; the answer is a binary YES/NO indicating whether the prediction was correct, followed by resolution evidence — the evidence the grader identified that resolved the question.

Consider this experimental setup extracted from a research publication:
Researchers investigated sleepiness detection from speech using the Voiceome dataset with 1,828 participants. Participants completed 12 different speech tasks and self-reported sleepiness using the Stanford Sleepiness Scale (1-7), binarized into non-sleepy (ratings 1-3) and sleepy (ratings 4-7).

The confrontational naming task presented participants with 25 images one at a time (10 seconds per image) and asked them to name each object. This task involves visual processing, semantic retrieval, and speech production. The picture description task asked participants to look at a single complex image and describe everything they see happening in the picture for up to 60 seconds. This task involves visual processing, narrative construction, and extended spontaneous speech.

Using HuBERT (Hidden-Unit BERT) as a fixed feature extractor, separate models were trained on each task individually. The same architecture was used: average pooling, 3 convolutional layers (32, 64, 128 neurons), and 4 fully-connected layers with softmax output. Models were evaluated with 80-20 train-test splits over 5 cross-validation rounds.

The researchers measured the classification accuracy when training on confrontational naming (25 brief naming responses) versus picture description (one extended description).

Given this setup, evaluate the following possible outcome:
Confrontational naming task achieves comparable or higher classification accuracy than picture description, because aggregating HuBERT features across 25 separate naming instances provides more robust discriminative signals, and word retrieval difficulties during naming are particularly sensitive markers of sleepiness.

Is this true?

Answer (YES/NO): YES